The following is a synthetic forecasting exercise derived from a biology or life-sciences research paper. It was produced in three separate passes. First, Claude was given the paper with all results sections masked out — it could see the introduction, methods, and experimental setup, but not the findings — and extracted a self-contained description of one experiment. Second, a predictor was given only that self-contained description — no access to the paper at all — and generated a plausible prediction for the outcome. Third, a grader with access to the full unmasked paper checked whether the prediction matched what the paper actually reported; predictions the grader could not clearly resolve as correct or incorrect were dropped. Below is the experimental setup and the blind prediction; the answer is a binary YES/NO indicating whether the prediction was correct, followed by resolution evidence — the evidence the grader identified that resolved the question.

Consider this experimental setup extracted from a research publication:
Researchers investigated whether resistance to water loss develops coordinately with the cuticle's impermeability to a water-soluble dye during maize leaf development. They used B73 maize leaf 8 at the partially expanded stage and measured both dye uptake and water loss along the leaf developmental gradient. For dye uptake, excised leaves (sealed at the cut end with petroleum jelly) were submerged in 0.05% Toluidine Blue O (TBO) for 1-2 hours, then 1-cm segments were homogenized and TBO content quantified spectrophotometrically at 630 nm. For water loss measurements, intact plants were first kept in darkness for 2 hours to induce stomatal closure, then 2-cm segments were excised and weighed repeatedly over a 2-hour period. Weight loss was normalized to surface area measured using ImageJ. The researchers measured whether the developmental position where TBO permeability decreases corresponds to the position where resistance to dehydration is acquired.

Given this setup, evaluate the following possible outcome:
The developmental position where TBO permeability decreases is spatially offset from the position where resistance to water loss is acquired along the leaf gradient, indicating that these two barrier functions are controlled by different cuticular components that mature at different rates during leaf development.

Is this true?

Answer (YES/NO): NO